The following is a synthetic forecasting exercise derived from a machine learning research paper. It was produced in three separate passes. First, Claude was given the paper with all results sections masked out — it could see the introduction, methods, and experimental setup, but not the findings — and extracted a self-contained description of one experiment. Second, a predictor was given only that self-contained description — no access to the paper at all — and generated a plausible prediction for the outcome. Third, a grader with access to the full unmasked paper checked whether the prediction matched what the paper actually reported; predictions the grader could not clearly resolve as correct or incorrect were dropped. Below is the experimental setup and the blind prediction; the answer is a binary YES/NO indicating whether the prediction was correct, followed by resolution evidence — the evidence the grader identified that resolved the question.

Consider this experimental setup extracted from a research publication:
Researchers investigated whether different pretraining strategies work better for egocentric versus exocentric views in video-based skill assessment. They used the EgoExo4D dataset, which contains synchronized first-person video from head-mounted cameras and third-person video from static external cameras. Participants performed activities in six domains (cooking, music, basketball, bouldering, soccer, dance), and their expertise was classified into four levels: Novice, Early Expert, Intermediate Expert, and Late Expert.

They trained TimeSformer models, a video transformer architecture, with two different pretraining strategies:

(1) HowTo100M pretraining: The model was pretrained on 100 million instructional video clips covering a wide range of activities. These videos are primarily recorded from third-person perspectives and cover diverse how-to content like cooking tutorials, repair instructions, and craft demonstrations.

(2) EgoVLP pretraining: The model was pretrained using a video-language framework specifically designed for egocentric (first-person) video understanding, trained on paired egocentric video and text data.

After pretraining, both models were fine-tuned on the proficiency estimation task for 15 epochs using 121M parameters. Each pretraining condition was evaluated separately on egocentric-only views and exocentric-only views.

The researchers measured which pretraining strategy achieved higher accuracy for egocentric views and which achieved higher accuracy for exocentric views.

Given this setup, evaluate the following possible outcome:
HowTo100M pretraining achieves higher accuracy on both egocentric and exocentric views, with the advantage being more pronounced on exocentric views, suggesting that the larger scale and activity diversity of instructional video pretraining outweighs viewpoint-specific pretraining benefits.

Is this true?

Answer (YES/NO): NO